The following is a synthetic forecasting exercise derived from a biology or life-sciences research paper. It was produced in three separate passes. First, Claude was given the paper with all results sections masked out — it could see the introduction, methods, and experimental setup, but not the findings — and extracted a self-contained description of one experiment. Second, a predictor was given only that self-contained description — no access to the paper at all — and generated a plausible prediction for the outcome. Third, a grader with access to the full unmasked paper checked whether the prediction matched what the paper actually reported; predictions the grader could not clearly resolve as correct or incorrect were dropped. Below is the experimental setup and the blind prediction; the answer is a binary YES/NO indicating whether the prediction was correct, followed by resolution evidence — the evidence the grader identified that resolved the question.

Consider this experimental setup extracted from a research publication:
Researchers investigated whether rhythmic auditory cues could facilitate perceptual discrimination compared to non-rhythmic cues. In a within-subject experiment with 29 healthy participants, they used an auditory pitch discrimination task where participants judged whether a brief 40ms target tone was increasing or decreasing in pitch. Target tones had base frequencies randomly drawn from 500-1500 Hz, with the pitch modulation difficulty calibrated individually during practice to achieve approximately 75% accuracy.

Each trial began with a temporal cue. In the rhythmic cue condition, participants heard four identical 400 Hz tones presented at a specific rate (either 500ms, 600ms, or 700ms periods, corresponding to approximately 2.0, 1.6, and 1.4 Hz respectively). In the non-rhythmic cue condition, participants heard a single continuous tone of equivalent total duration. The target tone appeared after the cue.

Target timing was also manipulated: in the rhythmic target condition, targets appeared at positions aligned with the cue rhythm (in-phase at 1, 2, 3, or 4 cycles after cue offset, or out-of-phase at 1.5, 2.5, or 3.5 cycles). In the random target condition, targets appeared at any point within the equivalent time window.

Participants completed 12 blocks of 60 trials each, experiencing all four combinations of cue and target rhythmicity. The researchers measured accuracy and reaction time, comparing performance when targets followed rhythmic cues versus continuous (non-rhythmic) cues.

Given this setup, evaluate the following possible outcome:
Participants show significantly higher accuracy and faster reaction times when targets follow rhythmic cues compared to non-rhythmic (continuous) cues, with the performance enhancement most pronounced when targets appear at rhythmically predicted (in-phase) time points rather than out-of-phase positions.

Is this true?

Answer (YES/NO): NO